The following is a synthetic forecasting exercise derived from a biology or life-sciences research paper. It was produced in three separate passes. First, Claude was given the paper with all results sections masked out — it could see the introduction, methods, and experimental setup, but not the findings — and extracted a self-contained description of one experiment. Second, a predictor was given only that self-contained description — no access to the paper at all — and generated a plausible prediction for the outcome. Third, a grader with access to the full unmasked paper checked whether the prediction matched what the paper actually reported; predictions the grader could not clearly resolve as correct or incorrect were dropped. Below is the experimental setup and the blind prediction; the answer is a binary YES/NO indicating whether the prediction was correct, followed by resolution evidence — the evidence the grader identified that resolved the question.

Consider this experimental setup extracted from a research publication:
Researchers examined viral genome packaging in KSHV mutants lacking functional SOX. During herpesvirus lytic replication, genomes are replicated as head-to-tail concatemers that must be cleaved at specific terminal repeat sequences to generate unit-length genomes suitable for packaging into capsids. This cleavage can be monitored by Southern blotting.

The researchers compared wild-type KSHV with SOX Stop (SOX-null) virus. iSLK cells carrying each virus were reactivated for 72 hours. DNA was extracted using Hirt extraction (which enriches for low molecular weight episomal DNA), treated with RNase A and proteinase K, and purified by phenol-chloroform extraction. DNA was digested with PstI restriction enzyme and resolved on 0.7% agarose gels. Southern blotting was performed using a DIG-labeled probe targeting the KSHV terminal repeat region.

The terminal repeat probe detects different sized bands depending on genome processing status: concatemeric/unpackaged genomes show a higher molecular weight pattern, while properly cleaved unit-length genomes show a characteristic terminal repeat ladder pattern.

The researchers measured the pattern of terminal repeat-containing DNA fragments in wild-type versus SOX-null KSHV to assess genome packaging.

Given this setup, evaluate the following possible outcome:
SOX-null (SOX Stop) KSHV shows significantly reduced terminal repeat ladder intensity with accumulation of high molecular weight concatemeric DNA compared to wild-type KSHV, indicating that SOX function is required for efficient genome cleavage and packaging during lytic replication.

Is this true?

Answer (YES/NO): NO